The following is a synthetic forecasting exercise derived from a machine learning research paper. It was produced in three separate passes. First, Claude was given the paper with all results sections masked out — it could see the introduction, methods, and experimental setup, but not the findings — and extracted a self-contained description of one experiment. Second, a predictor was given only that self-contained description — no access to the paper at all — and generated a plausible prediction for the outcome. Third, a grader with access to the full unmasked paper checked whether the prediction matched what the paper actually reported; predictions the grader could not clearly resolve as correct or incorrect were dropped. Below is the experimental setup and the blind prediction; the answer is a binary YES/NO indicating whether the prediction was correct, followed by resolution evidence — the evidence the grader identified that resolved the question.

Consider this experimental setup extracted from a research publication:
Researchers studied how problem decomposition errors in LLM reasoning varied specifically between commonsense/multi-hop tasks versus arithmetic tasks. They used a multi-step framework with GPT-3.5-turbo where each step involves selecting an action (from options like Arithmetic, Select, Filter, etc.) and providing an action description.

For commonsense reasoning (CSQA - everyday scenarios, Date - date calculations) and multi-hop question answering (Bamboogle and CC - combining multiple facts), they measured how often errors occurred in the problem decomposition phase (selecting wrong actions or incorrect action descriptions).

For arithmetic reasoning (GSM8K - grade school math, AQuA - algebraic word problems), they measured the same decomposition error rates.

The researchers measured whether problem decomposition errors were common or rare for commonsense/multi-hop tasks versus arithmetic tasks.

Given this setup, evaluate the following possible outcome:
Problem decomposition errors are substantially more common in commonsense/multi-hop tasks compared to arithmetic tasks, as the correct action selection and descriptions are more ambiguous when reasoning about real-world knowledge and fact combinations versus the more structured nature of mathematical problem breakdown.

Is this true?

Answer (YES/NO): NO